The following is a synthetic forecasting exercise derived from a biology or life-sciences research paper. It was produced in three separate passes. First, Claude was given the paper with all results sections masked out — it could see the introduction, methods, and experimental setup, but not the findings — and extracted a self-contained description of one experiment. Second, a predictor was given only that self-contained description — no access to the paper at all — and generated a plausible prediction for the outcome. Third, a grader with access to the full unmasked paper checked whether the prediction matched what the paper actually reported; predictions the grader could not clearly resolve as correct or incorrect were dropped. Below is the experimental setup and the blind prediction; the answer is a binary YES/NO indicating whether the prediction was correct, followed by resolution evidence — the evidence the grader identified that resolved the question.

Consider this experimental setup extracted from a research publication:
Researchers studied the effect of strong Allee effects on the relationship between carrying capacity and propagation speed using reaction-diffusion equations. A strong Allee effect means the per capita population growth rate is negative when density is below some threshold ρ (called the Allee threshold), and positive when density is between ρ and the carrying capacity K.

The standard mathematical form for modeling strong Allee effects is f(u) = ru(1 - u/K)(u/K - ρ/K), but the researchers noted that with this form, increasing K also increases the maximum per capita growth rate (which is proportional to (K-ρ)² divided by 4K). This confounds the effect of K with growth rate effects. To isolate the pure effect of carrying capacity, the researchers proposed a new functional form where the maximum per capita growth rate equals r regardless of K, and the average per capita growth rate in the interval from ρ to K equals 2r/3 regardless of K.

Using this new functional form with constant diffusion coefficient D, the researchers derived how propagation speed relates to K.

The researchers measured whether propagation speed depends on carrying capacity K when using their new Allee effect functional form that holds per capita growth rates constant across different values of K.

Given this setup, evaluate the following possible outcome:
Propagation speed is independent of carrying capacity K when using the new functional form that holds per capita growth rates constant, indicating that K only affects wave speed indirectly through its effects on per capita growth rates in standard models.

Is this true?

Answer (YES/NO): NO